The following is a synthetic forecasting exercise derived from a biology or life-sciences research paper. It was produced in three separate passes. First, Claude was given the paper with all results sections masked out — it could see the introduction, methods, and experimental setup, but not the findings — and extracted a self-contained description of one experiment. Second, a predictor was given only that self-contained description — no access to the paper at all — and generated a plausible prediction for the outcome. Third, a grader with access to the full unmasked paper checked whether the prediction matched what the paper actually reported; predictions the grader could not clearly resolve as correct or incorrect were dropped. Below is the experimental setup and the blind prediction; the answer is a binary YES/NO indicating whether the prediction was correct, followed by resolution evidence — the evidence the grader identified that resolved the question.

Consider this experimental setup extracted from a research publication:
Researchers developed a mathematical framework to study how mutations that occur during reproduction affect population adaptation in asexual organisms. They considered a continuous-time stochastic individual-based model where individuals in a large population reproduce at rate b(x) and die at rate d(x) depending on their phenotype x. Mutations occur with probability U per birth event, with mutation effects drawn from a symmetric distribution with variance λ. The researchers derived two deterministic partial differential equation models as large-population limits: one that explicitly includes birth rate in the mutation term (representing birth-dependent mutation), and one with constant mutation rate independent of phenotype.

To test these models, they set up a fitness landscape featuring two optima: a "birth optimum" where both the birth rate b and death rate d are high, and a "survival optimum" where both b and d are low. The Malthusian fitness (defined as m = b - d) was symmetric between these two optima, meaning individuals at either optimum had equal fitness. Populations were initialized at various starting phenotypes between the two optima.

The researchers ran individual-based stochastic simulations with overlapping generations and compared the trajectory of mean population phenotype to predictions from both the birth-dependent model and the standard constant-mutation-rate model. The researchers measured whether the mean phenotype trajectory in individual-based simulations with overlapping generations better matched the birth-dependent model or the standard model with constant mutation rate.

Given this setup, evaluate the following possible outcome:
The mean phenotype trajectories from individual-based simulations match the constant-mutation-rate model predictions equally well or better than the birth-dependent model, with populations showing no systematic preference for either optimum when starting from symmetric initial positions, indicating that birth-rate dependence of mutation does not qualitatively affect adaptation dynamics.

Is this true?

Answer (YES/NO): NO